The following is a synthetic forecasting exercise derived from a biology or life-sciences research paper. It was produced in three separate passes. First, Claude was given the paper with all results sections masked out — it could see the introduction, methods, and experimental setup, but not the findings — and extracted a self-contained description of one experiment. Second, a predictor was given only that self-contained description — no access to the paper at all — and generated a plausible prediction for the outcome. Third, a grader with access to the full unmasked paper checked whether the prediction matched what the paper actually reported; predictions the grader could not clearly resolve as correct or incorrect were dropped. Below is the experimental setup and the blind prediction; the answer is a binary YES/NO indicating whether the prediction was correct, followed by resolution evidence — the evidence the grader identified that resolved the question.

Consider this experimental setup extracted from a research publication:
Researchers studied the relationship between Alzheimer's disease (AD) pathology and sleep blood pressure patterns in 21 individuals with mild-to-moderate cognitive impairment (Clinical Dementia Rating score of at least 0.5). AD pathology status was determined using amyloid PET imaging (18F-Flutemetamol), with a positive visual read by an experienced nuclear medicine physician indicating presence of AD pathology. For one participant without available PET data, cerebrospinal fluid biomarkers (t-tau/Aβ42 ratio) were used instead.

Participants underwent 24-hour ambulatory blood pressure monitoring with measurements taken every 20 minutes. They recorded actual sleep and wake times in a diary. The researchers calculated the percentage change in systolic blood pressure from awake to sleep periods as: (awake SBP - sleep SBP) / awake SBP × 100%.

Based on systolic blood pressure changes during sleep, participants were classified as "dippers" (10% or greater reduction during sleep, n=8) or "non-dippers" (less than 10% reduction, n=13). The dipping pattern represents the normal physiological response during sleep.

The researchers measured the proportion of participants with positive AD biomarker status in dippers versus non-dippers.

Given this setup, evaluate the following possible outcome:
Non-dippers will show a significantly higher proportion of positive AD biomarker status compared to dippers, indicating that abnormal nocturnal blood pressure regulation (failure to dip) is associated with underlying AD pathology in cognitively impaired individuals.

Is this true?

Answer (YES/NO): NO